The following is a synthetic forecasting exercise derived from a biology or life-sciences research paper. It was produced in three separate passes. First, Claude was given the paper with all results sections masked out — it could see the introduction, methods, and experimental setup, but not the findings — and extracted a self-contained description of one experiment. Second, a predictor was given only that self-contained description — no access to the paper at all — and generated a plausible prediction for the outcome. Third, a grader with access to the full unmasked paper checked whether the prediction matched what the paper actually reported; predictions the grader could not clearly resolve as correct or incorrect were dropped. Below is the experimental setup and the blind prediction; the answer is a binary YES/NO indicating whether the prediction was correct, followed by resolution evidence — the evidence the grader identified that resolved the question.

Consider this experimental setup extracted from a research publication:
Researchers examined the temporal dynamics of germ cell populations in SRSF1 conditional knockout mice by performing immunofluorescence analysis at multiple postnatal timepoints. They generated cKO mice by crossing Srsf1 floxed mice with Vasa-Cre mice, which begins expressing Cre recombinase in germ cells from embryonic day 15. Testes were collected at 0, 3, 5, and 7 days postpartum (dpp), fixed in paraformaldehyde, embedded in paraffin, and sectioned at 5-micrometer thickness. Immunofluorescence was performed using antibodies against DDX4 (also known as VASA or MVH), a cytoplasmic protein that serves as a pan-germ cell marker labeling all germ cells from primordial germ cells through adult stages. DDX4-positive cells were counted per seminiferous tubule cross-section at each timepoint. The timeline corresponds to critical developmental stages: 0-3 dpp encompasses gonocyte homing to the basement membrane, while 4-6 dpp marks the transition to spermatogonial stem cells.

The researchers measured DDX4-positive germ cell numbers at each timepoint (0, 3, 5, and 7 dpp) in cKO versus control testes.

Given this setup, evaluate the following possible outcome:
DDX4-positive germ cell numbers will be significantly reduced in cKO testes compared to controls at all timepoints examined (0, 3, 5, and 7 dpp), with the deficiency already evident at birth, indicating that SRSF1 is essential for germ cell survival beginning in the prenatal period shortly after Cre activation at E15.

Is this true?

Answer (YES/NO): NO